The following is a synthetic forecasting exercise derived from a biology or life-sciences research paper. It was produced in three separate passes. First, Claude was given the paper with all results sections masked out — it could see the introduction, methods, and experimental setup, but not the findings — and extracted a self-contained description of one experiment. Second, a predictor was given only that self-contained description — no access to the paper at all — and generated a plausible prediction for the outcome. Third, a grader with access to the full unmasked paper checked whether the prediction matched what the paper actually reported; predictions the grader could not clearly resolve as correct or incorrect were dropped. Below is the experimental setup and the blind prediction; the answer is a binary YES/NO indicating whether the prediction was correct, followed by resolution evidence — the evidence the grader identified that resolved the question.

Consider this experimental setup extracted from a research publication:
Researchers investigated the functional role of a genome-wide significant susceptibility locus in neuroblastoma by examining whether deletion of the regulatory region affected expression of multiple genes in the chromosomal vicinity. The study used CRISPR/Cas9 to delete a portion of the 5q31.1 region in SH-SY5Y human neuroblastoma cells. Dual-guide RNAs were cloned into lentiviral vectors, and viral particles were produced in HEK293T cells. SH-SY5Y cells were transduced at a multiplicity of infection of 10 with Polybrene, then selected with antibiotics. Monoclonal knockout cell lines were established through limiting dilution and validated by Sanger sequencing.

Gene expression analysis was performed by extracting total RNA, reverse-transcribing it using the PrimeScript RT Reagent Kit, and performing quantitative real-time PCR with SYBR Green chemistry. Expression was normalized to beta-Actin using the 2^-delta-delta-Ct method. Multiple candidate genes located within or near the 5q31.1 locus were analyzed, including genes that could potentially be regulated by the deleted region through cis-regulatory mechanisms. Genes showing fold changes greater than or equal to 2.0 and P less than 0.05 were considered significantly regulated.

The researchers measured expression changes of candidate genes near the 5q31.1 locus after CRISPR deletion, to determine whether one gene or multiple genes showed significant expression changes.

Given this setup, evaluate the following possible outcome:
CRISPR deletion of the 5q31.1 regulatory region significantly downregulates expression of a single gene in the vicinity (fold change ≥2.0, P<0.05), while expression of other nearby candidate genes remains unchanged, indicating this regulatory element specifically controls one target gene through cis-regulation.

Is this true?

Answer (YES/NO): NO